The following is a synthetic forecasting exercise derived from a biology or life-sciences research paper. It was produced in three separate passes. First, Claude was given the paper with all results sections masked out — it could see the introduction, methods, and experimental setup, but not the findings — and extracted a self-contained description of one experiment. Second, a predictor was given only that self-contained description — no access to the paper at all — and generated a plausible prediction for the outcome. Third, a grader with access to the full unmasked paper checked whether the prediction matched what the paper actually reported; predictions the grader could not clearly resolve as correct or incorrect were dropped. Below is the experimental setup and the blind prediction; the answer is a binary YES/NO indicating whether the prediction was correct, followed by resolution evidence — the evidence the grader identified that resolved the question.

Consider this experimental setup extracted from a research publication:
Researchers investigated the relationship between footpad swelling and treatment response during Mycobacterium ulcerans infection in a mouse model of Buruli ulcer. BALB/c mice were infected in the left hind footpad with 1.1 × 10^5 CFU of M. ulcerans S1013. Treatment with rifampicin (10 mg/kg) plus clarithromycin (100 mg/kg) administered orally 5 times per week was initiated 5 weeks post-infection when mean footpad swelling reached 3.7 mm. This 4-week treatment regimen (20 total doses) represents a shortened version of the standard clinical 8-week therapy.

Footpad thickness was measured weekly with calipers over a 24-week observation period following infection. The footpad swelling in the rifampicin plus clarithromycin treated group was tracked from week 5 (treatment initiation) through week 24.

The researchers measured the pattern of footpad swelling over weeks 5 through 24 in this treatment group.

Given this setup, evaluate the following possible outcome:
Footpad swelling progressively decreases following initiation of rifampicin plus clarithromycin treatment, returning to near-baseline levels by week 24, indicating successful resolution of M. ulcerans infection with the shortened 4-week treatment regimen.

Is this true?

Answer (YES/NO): NO